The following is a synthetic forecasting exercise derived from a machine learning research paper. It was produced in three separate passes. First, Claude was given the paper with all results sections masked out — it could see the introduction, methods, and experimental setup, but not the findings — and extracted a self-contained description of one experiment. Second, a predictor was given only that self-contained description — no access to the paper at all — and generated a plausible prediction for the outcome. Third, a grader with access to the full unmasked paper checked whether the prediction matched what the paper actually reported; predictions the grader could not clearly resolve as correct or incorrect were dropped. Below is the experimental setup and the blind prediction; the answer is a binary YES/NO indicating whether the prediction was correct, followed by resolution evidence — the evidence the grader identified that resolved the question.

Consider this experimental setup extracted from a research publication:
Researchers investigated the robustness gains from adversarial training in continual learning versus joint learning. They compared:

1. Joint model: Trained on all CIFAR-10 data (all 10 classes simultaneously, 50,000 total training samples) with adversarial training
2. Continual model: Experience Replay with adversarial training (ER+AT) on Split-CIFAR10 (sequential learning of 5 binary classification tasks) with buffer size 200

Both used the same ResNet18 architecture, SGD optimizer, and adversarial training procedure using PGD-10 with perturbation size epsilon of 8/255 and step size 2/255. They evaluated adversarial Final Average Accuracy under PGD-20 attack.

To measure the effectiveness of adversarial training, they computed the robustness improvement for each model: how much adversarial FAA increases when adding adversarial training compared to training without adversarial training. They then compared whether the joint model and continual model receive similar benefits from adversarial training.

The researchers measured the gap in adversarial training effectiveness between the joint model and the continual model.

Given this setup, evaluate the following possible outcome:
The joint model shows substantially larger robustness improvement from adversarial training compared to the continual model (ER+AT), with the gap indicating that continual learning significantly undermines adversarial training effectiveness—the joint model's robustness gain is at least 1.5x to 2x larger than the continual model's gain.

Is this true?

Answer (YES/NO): YES